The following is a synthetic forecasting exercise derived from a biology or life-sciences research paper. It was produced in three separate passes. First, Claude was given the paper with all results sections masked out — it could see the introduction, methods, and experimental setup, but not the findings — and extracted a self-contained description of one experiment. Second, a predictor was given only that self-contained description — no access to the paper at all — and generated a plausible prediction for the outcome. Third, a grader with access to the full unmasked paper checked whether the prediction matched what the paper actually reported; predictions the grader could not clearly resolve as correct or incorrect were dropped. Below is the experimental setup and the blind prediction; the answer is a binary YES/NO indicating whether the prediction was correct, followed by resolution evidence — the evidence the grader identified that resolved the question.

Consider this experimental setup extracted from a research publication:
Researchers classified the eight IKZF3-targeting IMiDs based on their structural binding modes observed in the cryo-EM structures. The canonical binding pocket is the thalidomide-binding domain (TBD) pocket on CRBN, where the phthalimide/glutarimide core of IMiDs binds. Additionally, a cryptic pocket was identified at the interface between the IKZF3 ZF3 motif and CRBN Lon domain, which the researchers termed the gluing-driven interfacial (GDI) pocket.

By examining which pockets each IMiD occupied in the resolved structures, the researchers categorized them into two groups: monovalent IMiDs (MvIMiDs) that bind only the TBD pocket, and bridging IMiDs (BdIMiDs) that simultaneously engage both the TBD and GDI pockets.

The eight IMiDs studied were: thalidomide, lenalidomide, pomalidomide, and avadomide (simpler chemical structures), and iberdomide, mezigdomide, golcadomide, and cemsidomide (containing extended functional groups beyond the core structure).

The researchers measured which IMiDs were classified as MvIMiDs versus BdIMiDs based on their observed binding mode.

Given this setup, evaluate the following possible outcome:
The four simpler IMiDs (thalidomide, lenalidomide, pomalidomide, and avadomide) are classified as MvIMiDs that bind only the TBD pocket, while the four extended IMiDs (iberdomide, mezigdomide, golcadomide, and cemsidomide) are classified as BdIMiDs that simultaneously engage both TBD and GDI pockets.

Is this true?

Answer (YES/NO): YES